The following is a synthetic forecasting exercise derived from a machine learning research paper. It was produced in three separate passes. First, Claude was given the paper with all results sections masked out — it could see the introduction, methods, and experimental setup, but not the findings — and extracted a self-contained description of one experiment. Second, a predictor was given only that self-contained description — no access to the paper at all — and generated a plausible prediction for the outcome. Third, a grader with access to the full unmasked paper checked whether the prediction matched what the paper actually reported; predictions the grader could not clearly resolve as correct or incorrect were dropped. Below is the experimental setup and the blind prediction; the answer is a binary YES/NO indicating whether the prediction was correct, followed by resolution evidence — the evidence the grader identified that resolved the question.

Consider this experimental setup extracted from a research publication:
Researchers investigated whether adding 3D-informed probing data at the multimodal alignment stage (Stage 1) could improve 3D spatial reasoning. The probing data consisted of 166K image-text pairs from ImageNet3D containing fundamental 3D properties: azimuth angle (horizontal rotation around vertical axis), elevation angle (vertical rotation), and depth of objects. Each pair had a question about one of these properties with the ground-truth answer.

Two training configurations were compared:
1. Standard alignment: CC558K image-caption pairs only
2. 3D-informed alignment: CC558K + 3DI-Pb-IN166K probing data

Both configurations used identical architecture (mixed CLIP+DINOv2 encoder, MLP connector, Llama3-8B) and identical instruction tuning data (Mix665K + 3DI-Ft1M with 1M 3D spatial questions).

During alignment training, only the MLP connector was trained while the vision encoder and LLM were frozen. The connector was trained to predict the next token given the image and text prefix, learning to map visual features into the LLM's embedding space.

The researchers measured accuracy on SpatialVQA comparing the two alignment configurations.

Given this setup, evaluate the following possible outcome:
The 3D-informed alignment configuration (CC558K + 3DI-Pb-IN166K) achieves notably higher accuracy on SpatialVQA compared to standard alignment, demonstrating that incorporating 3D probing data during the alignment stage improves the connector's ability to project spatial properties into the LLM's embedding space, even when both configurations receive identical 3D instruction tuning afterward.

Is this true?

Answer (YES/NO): YES